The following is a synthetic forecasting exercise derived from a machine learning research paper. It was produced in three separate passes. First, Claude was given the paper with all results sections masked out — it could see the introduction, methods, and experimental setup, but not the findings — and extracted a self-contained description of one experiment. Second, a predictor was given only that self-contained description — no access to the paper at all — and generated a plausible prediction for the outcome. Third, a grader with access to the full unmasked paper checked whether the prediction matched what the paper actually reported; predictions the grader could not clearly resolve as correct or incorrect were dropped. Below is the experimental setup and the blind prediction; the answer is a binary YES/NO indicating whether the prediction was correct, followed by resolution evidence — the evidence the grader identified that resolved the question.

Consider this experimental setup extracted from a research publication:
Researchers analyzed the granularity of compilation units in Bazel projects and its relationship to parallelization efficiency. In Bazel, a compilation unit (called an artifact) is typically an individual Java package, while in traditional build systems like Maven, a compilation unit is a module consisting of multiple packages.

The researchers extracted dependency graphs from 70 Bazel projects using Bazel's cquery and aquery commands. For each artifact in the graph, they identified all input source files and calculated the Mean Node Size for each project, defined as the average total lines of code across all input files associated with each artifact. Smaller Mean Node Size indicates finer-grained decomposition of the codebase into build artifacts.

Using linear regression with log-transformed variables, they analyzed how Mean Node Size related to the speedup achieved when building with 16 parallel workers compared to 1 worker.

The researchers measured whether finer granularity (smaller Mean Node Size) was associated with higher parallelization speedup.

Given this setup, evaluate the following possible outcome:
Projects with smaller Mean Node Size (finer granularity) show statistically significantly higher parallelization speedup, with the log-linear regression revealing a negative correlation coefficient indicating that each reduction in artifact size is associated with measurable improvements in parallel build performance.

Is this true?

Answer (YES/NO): YES